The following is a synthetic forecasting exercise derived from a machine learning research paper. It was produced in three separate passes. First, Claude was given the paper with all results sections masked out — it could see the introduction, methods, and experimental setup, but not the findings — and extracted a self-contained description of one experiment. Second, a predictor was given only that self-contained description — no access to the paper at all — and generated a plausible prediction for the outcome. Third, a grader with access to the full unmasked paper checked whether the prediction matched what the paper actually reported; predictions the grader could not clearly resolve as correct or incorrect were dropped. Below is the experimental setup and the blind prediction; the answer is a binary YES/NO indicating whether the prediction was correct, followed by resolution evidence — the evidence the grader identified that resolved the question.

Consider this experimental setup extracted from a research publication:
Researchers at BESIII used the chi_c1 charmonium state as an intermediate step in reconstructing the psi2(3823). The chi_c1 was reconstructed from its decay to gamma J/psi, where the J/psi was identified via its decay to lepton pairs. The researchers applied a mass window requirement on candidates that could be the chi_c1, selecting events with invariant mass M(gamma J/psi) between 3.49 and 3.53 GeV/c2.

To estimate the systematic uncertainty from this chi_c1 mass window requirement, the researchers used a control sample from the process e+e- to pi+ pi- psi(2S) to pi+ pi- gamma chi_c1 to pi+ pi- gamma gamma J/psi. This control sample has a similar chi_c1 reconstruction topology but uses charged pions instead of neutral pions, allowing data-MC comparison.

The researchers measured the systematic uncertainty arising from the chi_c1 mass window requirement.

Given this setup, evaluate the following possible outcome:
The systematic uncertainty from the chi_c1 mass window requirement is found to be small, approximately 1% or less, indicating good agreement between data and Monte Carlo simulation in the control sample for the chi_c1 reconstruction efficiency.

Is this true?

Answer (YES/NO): NO